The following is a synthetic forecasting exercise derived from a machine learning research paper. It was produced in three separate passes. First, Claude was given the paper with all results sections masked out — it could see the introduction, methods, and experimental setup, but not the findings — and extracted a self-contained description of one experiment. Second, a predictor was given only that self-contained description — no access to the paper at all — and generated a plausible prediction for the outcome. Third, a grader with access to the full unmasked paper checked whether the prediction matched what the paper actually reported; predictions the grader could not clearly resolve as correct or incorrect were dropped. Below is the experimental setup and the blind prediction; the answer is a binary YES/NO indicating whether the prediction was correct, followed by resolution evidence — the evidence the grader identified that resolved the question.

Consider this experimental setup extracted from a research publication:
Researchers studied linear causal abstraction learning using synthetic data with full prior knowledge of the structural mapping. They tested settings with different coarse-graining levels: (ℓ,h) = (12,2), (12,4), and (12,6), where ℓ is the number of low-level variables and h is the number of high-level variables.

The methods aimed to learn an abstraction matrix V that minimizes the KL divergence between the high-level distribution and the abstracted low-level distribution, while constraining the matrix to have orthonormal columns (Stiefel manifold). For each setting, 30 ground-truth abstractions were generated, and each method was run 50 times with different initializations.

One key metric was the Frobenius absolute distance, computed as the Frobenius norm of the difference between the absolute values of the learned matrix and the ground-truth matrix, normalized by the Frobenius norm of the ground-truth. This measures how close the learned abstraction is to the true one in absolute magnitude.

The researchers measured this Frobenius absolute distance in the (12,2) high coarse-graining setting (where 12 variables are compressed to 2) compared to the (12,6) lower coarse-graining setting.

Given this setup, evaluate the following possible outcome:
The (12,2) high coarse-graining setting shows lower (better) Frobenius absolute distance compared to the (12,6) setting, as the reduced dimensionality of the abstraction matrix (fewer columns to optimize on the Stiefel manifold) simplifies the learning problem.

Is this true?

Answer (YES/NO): NO